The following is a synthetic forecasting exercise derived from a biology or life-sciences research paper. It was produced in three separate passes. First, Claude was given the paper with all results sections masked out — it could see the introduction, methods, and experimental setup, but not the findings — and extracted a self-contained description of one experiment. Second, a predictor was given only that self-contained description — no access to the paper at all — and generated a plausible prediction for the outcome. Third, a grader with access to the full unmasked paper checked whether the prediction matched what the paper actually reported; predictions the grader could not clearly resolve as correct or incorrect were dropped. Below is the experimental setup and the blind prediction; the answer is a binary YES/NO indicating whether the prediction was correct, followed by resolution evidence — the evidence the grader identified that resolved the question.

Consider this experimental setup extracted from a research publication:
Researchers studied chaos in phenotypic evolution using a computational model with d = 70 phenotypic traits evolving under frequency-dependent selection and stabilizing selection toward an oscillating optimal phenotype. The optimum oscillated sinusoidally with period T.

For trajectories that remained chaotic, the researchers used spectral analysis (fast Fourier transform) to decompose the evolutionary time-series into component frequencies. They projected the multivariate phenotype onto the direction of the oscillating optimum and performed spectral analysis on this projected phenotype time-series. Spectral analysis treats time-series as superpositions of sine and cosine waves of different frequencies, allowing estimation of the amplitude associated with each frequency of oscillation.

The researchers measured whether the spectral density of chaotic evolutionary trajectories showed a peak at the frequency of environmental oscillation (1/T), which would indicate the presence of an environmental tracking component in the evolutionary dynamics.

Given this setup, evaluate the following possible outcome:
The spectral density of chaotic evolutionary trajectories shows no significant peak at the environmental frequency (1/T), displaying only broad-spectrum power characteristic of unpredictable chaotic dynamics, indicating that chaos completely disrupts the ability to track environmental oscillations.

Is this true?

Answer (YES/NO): NO